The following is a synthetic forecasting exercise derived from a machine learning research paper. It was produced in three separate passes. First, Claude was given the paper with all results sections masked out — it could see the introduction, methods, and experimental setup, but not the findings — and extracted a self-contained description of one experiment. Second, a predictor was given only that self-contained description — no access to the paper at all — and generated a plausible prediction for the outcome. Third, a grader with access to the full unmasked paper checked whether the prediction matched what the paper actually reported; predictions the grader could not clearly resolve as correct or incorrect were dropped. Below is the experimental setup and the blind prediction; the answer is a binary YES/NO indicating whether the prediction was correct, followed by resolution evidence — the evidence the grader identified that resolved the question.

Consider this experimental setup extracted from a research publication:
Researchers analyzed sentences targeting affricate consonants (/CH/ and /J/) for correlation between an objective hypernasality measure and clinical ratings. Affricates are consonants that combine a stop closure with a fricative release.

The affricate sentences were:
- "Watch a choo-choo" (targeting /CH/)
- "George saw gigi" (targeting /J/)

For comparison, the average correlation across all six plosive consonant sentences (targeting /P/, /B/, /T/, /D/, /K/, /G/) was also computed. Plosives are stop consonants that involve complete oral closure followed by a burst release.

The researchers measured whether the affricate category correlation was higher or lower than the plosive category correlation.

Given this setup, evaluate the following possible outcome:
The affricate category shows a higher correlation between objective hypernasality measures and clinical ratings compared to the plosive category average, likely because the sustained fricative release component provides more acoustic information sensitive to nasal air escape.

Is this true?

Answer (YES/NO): YES